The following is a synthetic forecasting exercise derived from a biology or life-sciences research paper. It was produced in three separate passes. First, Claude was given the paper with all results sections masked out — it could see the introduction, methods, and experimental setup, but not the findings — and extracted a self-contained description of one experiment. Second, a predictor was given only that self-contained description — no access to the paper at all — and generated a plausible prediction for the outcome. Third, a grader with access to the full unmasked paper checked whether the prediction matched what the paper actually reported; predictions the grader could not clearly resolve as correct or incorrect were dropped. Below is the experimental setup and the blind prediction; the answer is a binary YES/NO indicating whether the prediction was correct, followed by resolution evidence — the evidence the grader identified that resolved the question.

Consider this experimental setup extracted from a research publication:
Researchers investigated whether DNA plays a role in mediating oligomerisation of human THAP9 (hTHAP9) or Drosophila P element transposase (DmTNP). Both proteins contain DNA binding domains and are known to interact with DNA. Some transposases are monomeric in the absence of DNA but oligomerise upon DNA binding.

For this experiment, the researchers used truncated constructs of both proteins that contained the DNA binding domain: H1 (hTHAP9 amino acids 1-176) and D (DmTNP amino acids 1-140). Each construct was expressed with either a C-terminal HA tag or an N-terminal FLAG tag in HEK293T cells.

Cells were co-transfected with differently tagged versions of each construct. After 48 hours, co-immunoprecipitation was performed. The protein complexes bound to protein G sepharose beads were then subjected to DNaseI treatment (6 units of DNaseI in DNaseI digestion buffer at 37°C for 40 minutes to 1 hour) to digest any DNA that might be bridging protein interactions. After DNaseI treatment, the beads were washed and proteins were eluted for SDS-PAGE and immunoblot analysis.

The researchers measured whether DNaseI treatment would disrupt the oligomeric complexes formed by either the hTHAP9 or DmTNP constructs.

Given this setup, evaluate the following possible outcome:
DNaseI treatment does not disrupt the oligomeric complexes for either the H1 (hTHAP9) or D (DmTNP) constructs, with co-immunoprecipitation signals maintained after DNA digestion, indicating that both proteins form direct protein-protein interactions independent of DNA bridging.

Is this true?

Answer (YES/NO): NO